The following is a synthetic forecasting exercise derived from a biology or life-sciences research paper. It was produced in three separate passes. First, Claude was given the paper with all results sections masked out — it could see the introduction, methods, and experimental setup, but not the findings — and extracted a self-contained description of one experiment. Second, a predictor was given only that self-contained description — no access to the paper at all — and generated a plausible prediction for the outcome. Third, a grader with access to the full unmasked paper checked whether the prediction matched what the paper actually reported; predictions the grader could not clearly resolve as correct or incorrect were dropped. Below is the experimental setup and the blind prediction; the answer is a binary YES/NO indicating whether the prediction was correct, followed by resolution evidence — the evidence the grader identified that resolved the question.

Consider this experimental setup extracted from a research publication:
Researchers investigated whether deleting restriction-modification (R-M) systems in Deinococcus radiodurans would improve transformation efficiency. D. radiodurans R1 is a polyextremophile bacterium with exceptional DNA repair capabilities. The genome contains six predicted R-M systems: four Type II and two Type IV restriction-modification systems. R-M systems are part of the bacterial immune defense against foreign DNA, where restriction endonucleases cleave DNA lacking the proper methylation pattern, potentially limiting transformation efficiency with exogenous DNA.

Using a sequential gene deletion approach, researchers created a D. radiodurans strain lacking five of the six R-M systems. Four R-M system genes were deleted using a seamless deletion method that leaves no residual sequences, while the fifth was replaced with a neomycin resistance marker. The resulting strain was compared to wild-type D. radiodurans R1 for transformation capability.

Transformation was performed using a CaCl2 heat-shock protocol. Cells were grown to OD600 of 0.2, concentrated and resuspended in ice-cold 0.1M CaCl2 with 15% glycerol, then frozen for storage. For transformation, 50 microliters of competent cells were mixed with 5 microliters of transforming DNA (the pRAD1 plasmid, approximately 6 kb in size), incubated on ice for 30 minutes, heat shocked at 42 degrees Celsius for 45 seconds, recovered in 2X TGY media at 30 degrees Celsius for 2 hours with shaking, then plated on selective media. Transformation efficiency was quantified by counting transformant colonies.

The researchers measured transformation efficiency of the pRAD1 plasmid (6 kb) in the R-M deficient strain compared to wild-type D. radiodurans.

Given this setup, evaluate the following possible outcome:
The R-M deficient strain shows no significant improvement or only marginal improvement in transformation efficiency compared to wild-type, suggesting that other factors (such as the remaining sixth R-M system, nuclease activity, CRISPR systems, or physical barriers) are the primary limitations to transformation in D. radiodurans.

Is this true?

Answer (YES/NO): YES